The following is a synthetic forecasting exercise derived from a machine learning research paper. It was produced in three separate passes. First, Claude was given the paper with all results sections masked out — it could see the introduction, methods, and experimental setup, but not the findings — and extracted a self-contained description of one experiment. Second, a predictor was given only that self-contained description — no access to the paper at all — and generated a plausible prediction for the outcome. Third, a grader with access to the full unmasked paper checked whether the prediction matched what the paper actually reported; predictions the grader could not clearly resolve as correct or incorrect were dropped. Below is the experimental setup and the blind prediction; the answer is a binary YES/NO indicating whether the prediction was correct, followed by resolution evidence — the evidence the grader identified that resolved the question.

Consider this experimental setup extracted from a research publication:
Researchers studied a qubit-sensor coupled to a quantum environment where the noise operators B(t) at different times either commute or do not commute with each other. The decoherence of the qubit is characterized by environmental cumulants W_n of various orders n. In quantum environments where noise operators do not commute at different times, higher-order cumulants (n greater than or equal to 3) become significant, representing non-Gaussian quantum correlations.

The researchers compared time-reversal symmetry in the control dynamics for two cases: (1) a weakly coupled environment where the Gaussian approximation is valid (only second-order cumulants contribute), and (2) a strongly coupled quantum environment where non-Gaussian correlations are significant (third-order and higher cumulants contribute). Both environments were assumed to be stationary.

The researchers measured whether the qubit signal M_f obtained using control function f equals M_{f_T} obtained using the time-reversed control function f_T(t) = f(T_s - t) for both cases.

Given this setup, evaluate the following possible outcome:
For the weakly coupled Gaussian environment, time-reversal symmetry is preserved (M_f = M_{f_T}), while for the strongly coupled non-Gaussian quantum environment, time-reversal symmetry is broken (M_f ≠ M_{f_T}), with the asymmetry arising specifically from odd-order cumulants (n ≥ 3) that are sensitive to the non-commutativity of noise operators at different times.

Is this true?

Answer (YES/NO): NO